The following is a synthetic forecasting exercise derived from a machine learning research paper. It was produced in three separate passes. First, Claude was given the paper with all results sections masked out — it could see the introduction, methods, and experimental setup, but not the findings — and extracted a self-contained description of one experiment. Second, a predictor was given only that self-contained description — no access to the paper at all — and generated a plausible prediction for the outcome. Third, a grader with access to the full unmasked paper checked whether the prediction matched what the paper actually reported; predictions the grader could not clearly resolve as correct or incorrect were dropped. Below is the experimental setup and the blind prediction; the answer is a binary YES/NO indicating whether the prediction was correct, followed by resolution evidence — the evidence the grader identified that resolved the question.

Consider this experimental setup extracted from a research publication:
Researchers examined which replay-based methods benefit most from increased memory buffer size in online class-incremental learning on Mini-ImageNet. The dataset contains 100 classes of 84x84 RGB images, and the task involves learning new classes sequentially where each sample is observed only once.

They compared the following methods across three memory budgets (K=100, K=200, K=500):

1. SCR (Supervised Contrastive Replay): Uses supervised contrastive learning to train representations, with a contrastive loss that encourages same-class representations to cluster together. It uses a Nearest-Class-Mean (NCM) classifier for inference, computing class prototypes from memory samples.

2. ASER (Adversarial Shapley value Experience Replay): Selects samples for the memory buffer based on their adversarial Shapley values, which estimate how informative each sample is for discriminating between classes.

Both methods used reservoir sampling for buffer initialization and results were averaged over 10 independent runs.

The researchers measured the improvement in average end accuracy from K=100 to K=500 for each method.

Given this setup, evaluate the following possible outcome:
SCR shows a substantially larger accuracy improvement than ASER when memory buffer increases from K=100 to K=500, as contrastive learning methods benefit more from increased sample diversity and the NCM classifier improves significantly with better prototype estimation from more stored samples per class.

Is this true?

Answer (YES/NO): YES